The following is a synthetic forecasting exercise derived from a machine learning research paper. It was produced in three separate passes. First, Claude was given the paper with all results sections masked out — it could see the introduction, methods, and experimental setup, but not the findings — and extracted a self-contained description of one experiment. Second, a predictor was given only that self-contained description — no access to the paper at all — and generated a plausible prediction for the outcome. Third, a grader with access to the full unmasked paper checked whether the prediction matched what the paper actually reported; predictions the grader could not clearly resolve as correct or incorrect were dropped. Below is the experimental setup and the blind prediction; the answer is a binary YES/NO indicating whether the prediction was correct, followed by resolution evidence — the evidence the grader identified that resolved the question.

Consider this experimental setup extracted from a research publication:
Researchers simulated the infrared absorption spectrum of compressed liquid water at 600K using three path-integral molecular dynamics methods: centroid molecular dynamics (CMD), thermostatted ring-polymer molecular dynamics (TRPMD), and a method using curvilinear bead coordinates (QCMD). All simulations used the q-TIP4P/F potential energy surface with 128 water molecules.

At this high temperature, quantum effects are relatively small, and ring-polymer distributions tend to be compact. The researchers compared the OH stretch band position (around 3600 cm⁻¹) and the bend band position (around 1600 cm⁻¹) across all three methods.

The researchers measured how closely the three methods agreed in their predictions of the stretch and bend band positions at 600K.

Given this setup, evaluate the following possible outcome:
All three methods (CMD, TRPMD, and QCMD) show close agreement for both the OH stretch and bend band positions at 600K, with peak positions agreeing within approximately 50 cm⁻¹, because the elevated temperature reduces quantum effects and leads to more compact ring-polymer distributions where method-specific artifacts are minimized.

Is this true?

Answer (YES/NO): YES